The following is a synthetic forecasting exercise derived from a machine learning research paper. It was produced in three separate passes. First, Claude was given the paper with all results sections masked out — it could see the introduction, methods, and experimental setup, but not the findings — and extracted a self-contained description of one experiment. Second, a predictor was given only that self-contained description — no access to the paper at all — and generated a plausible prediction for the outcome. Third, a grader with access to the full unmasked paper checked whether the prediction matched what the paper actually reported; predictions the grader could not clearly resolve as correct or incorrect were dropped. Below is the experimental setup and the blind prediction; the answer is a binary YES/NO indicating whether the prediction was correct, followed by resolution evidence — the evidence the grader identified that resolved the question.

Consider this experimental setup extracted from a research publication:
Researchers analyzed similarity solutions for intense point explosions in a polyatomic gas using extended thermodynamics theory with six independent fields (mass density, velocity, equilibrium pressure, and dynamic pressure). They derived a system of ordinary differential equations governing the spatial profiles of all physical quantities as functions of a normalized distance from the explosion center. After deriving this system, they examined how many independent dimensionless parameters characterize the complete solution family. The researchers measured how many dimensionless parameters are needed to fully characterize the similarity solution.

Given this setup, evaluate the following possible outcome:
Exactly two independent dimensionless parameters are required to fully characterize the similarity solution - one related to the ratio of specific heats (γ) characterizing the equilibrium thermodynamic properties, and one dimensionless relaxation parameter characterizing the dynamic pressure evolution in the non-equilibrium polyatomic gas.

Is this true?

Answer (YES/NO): NO